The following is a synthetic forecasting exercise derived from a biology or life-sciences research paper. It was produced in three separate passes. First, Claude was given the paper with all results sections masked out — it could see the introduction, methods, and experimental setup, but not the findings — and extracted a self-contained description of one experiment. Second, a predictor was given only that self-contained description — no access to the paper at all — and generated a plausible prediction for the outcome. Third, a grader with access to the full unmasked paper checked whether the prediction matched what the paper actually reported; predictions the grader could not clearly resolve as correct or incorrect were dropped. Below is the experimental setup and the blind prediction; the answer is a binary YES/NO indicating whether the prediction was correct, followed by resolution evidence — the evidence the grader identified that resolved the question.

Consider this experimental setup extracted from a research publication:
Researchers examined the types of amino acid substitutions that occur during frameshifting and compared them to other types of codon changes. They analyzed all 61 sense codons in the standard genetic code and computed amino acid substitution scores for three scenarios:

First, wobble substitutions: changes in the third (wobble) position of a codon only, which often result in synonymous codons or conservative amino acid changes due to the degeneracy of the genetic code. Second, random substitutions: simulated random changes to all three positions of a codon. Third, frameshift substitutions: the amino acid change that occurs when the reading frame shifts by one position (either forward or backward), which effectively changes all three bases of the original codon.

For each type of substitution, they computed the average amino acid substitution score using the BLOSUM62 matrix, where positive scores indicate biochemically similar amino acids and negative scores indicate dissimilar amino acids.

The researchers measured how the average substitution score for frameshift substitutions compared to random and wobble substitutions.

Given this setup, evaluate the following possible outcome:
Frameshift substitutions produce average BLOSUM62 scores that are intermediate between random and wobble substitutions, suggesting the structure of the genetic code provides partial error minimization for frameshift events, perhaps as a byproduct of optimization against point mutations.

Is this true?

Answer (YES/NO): NO